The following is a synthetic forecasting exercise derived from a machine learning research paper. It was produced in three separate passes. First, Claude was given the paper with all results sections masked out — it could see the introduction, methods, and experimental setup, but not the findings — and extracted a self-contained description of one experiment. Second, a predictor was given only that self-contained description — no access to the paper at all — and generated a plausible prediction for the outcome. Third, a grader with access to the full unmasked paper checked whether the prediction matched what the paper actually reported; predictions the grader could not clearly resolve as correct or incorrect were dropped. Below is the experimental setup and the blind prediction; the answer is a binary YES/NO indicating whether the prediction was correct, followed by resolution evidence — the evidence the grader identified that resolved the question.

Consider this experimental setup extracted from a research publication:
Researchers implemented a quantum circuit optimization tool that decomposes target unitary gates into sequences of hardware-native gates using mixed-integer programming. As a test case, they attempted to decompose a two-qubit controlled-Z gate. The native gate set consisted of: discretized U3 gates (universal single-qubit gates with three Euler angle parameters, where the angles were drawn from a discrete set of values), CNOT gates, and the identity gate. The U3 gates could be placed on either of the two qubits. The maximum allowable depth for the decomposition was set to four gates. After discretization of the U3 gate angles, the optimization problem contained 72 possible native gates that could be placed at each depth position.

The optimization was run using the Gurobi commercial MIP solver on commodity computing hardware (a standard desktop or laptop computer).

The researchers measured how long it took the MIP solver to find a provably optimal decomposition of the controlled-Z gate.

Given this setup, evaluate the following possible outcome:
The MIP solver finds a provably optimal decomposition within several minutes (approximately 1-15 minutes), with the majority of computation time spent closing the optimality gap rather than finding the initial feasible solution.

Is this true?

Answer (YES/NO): NO